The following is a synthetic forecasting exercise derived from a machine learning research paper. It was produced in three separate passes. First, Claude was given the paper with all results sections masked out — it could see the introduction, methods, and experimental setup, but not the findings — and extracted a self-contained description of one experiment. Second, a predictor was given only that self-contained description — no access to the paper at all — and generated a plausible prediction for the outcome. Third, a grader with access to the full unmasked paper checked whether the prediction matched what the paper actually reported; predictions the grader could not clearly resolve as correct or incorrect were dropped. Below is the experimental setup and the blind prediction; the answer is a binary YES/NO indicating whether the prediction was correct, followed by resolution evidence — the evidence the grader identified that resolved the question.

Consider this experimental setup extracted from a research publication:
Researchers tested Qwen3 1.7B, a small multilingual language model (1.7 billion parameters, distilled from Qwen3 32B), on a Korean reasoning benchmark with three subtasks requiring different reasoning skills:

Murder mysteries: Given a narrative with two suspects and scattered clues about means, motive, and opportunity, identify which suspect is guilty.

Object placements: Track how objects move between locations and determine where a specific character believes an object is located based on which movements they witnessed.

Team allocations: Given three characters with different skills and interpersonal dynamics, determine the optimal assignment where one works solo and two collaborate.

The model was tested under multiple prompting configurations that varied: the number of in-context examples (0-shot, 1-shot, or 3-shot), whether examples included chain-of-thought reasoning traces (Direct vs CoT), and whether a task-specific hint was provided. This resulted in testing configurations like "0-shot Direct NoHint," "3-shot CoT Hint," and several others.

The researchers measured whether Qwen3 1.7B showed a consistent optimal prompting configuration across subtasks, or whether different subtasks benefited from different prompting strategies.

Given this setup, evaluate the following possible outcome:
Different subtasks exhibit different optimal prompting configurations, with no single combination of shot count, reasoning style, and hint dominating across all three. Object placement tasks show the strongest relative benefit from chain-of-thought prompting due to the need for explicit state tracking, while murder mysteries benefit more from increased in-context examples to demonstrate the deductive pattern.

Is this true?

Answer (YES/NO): NO